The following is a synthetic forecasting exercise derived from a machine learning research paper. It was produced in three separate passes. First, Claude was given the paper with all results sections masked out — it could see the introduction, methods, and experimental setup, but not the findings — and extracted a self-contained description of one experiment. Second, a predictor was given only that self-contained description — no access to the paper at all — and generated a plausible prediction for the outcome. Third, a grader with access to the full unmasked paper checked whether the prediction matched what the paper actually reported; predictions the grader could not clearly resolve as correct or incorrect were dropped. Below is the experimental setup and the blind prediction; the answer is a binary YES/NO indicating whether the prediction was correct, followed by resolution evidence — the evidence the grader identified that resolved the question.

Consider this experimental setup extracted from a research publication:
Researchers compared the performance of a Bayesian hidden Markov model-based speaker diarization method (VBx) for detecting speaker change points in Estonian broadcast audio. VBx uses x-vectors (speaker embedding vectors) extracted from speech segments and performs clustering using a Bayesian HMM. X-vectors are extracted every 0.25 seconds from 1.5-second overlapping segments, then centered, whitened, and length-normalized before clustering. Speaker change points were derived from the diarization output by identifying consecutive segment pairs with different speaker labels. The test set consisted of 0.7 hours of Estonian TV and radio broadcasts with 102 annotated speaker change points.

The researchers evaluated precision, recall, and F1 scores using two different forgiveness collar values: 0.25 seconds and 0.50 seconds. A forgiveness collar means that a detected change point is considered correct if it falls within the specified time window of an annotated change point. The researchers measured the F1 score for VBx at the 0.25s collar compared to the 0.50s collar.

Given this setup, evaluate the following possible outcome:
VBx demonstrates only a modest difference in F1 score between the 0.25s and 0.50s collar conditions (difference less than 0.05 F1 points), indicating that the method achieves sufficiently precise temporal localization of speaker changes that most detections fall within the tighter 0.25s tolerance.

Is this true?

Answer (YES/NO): NO